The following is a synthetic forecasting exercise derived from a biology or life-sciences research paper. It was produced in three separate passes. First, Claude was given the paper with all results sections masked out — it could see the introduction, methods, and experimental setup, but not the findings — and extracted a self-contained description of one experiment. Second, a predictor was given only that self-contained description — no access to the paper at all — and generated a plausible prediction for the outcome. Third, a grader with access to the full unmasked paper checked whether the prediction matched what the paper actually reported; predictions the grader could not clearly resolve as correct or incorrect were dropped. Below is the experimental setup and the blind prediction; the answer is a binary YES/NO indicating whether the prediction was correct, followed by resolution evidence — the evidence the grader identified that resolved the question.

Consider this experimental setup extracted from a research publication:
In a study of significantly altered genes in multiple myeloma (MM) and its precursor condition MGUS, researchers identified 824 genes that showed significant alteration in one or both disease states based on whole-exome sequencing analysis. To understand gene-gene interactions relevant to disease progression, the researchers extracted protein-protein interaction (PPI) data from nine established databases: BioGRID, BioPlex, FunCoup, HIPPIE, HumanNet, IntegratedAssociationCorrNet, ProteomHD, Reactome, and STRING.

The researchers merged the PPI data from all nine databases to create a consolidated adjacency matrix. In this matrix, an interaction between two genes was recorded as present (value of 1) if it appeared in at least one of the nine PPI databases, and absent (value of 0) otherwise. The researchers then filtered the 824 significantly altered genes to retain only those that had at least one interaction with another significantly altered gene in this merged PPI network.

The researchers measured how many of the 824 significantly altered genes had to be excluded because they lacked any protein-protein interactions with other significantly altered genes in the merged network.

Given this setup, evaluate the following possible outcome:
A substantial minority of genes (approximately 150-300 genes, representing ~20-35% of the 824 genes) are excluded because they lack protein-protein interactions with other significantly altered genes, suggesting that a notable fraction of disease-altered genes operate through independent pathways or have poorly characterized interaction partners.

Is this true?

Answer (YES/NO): NO